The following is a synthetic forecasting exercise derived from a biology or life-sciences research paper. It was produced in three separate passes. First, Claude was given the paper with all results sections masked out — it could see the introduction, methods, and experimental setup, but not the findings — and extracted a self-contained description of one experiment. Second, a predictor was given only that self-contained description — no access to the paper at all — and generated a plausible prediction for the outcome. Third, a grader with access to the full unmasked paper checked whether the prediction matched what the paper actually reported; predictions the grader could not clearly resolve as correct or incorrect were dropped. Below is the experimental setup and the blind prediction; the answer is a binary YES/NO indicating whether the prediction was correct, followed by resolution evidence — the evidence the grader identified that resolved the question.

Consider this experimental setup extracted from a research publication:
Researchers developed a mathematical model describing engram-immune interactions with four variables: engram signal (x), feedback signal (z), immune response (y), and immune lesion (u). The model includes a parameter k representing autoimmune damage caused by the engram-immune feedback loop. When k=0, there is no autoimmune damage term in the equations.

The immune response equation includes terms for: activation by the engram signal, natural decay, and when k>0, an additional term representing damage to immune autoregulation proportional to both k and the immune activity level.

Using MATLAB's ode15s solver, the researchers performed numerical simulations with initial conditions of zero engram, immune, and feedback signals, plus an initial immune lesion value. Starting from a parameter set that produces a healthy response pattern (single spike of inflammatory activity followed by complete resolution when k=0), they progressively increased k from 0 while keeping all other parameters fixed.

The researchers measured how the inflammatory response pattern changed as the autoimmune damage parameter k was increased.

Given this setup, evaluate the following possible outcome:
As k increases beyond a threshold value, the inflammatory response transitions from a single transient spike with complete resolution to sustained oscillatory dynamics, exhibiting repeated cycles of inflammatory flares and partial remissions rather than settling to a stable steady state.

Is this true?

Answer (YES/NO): NO